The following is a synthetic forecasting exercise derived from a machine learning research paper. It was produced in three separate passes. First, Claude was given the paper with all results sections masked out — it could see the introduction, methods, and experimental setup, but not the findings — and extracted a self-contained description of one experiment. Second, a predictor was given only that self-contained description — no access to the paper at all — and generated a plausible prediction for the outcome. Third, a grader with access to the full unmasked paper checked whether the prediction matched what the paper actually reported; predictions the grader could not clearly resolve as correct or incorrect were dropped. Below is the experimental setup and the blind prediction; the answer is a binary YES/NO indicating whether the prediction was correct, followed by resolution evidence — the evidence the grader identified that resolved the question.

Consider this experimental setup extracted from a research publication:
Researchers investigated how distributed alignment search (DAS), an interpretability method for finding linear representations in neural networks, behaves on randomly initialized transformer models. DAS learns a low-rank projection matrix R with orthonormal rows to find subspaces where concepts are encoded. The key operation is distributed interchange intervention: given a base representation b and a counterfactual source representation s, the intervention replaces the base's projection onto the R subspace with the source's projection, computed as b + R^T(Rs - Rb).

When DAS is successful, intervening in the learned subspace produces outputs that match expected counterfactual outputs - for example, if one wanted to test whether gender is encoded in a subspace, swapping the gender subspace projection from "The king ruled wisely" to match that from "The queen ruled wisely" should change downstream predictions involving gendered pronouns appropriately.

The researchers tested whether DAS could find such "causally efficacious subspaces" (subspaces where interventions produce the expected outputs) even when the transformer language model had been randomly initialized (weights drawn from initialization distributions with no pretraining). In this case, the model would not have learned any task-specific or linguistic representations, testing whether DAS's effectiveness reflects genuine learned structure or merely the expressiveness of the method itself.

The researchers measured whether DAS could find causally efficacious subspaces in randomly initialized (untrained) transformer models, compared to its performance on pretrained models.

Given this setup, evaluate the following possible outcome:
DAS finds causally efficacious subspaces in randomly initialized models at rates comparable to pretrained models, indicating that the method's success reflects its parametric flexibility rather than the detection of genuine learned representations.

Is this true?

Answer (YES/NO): YES